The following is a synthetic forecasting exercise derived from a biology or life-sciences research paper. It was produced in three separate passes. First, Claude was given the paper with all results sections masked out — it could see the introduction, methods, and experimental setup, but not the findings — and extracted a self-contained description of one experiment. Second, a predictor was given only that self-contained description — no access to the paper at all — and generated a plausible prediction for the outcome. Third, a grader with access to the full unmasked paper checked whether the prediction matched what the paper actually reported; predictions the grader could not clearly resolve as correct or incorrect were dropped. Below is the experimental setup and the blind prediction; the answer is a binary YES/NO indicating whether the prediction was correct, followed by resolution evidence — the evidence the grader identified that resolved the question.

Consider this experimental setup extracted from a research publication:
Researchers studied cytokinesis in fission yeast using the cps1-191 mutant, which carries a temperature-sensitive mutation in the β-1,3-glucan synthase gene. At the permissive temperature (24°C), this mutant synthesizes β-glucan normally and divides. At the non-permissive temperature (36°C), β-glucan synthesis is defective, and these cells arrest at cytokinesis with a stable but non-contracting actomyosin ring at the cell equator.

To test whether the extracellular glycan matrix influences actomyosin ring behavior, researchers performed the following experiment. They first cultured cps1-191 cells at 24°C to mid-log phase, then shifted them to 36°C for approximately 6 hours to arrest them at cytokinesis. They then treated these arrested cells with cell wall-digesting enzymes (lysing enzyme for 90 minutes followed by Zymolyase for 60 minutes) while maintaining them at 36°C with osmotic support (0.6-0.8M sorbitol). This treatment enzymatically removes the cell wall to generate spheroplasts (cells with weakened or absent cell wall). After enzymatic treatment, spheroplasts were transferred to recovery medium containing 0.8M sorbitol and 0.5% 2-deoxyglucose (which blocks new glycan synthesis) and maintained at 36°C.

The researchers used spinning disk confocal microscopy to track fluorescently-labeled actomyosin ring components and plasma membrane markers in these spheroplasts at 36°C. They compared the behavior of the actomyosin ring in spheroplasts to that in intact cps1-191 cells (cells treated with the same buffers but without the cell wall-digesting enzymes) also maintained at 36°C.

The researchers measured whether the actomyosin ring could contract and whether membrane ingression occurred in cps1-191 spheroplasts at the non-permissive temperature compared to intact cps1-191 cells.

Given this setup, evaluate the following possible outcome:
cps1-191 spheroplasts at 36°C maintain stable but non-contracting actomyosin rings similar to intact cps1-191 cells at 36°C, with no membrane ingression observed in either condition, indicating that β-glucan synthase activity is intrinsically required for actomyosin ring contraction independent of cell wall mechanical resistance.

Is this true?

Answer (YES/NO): NO